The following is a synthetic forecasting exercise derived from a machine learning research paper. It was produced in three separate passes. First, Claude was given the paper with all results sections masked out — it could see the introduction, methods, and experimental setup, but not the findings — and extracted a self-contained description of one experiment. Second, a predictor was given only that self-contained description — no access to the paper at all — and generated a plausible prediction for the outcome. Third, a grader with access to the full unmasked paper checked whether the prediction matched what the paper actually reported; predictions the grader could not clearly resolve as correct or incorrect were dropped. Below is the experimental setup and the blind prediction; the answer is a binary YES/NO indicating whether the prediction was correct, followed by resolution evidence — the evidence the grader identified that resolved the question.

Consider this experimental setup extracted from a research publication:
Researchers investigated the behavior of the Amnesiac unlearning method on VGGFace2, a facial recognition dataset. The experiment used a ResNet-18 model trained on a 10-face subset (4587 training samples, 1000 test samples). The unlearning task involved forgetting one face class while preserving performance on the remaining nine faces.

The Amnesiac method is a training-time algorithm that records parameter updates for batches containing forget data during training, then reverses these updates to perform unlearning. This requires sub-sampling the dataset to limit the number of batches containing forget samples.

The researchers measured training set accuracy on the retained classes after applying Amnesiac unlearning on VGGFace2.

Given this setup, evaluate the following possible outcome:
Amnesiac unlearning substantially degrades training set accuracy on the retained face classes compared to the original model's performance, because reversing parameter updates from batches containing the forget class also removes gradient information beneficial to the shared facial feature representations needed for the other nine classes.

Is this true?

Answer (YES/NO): YES